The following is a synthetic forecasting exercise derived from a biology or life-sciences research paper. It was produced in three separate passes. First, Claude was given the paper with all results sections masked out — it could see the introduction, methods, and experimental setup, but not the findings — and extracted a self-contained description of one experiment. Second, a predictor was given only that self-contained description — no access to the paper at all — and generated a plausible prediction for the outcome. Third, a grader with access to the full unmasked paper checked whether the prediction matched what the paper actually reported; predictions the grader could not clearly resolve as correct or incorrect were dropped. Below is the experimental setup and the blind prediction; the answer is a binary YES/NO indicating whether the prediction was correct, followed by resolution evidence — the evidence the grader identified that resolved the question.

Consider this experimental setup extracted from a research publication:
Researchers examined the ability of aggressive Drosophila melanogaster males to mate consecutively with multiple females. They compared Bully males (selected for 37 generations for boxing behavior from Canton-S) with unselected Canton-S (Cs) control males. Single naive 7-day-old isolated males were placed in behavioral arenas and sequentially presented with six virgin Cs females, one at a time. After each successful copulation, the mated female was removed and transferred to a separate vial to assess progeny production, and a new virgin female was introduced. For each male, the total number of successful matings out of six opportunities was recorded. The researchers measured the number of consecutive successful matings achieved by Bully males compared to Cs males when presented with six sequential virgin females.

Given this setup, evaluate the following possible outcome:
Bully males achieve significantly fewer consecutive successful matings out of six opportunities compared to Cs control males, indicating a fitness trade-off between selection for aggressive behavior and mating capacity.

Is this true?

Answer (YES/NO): NO